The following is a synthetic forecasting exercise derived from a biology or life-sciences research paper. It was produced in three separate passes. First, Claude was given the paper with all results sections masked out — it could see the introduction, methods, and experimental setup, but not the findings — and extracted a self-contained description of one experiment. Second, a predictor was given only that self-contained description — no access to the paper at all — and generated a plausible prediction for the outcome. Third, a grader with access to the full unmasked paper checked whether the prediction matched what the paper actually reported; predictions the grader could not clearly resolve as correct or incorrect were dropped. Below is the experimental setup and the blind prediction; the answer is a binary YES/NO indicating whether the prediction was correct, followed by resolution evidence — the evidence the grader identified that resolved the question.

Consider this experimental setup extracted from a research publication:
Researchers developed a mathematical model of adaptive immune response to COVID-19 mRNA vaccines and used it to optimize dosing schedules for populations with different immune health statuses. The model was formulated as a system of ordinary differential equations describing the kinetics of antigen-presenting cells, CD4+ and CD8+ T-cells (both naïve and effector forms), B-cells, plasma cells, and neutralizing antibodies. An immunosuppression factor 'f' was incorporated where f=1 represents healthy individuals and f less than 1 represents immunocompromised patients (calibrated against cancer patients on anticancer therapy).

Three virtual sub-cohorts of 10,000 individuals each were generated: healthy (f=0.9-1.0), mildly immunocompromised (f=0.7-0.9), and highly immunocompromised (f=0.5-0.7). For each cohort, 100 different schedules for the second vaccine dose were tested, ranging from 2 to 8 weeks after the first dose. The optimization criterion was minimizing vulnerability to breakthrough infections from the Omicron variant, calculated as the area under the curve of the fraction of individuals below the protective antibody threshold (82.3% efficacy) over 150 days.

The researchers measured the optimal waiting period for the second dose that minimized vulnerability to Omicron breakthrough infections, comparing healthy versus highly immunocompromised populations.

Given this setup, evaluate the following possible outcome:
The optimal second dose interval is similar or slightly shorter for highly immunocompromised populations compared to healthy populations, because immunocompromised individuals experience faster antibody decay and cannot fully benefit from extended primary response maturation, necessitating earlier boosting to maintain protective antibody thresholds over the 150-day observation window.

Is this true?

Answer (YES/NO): NO